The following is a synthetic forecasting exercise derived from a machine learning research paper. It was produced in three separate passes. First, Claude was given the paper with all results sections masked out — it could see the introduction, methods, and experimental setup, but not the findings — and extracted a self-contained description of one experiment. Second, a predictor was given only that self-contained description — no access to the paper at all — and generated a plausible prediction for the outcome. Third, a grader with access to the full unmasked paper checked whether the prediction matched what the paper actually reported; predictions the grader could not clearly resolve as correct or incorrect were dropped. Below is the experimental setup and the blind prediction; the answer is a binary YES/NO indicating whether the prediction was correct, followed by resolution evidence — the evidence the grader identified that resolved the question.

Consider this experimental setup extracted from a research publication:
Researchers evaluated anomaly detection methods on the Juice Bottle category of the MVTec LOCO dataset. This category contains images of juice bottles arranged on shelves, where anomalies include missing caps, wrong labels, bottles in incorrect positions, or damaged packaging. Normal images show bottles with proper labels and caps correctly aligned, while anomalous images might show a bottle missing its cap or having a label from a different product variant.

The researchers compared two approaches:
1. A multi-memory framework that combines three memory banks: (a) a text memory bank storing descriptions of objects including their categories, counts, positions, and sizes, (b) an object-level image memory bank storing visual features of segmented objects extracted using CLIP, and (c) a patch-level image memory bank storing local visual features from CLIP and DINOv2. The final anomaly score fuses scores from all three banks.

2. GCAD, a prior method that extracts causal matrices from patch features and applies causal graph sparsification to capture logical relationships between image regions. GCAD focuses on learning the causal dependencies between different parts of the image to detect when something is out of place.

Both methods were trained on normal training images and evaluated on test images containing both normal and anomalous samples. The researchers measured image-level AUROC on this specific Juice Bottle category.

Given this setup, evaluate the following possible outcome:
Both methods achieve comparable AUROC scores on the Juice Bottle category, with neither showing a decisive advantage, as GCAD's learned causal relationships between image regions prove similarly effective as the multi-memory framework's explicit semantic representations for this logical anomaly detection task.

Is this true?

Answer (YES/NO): NO